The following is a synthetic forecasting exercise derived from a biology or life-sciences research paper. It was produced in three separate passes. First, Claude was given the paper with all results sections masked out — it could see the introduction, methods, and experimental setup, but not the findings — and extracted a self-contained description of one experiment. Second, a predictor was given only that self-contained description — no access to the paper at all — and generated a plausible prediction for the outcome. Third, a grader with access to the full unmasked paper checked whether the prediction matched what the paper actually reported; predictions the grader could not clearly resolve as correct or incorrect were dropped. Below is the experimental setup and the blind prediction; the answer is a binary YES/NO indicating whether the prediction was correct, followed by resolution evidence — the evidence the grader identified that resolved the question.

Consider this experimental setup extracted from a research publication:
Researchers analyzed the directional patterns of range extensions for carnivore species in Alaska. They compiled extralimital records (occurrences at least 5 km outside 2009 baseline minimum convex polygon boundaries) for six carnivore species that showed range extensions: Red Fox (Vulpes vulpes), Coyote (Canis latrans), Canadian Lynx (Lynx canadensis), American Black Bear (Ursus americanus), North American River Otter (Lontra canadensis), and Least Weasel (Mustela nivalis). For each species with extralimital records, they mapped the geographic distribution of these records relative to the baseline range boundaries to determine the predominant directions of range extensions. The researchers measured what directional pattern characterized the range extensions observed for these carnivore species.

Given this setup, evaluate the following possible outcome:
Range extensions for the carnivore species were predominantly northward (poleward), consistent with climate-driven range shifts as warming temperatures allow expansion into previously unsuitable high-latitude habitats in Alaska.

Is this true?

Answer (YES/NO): NO